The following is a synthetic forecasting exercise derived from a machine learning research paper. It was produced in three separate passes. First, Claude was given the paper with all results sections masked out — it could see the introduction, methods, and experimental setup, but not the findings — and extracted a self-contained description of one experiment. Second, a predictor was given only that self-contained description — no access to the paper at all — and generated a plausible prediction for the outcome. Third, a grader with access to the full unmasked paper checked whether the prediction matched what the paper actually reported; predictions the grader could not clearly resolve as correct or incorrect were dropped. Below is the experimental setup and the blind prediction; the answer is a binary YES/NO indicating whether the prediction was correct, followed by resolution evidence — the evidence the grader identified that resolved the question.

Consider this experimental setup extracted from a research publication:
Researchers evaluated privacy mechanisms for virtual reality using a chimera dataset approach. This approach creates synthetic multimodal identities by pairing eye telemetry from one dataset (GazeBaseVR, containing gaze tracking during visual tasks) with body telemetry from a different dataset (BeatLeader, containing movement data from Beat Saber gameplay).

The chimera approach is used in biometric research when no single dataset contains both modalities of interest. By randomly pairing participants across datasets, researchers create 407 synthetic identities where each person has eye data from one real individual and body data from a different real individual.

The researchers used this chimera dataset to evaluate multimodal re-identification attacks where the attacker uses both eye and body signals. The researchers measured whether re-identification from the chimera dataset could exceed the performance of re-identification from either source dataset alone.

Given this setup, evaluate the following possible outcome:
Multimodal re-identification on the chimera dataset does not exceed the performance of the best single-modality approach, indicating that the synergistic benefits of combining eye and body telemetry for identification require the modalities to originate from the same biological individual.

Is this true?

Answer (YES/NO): NO